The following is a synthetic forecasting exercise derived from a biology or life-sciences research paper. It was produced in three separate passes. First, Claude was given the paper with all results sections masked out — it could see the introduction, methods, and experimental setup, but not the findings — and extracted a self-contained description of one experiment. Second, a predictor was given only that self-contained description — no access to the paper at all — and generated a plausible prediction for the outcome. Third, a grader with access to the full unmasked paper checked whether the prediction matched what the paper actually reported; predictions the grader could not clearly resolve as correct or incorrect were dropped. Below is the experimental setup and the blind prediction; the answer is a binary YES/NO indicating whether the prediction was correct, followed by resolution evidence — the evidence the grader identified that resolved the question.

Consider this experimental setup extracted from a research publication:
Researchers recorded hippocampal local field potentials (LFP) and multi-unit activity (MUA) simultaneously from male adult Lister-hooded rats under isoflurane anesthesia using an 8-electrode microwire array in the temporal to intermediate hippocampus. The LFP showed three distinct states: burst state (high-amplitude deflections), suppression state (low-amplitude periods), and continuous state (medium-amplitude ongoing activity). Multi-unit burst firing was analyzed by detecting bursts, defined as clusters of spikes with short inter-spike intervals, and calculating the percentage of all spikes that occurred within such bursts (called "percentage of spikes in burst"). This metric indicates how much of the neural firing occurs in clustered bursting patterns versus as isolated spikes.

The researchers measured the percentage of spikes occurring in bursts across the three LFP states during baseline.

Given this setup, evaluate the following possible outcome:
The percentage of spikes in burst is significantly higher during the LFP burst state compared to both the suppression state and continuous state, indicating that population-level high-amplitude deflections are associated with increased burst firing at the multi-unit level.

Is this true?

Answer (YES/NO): NO